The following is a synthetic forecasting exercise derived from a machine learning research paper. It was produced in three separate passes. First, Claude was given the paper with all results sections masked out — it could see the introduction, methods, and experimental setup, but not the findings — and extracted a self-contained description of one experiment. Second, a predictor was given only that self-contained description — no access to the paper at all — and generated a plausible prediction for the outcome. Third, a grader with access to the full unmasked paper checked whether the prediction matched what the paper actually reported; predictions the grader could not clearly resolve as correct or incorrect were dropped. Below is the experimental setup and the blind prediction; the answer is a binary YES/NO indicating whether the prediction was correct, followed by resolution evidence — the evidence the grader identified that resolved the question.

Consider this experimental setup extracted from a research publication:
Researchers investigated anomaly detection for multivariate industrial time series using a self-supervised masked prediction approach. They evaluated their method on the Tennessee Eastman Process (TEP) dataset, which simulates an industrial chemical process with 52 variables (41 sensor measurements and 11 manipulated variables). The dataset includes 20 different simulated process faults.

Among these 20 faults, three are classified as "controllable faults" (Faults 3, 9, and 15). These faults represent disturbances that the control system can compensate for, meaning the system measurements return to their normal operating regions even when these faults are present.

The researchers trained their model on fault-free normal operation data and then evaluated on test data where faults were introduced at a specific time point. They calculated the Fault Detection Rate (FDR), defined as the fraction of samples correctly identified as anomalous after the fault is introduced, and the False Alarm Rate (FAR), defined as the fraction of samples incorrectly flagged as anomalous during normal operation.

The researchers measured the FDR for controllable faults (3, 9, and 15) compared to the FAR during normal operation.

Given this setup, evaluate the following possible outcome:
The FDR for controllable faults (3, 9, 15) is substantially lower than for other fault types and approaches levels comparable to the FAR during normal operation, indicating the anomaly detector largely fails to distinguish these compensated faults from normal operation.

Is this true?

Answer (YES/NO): YES